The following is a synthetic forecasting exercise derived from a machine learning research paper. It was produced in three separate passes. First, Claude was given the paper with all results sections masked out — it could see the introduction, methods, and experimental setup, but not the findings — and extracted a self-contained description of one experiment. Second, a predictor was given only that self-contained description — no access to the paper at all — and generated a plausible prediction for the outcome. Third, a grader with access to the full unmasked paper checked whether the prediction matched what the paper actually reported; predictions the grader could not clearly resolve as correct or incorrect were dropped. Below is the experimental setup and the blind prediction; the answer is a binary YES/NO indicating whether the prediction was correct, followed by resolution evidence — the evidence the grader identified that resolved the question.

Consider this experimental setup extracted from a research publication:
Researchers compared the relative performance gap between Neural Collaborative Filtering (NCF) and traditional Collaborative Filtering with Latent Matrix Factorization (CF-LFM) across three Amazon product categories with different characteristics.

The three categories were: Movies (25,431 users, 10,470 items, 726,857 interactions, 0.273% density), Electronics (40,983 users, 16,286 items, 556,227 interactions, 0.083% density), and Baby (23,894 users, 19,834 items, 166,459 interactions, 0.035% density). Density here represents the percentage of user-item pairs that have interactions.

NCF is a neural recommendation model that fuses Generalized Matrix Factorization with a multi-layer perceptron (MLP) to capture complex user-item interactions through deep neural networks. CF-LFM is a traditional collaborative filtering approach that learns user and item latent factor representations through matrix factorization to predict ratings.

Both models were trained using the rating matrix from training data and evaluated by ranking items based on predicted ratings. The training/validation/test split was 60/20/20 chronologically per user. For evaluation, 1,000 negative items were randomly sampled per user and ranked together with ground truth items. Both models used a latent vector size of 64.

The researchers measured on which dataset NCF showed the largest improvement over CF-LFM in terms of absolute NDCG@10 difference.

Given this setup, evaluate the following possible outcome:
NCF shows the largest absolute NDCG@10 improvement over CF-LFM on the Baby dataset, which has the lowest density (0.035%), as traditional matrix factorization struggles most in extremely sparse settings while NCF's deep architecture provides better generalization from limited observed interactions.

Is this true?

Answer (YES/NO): YES